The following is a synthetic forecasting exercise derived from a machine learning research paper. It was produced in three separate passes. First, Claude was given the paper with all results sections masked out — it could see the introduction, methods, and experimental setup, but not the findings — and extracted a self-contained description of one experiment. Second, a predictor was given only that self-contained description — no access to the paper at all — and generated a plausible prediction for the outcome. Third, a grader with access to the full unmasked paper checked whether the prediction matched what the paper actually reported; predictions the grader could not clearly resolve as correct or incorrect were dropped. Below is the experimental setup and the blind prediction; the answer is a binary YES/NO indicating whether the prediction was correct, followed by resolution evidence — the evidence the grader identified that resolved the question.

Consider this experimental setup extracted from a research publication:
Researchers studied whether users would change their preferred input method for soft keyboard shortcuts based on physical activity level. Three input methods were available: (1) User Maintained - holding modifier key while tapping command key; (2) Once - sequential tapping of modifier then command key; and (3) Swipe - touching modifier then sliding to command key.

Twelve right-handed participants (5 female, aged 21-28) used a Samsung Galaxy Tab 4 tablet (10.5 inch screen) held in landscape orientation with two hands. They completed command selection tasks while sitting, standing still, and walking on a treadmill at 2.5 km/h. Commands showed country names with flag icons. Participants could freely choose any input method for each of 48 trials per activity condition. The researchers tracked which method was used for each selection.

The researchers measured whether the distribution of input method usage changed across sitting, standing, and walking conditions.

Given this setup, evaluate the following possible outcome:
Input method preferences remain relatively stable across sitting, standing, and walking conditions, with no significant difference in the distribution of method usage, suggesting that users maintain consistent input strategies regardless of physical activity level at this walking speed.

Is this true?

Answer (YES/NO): YES